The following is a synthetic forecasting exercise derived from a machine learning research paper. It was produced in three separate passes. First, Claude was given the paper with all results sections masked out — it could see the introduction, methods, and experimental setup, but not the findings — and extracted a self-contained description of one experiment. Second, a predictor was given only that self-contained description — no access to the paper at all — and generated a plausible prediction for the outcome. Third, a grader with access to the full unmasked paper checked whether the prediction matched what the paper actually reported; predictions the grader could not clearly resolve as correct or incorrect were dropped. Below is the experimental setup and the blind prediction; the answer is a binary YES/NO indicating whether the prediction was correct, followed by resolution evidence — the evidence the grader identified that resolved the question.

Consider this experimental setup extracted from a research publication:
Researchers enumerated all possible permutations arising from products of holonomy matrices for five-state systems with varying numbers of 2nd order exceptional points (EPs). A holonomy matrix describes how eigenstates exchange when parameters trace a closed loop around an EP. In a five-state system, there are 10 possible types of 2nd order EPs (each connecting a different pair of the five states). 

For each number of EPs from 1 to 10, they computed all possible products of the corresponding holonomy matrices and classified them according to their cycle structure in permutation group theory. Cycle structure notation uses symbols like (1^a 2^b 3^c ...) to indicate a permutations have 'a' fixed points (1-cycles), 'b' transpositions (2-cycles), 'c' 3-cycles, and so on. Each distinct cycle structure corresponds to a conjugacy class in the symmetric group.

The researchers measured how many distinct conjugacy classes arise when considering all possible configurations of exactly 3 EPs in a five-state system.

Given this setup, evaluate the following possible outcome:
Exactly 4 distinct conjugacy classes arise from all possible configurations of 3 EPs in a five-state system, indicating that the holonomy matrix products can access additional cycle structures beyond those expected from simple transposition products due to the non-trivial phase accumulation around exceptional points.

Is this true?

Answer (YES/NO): NO